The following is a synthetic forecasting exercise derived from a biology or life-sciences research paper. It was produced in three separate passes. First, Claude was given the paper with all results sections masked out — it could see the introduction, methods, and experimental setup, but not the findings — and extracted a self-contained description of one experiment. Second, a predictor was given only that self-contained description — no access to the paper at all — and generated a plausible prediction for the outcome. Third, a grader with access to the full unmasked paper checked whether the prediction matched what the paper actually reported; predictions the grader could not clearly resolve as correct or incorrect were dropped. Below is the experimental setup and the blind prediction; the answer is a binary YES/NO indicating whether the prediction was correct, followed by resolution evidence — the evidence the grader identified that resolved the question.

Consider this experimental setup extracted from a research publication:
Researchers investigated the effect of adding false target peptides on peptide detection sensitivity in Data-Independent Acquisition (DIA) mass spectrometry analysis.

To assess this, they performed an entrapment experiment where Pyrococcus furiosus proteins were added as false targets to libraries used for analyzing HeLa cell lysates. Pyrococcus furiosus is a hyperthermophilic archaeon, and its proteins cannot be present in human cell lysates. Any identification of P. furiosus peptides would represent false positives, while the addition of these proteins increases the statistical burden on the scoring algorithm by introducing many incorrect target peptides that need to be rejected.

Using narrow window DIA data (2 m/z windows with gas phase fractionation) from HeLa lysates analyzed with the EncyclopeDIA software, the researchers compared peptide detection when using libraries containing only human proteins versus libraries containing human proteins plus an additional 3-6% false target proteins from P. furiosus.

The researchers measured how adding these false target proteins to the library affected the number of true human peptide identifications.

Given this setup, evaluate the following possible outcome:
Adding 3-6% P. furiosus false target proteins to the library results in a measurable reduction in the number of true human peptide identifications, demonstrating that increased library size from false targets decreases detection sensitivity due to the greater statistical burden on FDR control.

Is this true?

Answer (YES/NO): YES